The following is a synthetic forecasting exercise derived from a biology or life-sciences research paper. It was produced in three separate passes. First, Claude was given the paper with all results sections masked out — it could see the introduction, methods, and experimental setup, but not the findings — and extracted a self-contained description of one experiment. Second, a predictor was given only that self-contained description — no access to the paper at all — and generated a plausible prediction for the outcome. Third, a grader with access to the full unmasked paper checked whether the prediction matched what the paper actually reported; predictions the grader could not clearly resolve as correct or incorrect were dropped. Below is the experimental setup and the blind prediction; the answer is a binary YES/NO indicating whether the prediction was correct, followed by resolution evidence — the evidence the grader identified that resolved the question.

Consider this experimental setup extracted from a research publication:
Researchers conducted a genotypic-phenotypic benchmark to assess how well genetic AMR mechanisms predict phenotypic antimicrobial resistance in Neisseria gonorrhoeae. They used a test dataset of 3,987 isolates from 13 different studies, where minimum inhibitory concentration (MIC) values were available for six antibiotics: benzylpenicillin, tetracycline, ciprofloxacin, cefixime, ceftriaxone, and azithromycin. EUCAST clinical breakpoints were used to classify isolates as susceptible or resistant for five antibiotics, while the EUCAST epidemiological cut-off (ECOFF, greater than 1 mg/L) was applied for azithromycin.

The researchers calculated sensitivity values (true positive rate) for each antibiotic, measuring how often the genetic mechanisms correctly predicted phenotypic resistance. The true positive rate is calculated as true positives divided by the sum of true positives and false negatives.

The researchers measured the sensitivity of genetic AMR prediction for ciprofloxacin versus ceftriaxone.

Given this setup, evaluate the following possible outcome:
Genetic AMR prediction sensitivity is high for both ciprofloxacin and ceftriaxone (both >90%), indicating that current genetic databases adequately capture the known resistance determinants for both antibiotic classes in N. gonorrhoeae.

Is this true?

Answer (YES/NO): NO